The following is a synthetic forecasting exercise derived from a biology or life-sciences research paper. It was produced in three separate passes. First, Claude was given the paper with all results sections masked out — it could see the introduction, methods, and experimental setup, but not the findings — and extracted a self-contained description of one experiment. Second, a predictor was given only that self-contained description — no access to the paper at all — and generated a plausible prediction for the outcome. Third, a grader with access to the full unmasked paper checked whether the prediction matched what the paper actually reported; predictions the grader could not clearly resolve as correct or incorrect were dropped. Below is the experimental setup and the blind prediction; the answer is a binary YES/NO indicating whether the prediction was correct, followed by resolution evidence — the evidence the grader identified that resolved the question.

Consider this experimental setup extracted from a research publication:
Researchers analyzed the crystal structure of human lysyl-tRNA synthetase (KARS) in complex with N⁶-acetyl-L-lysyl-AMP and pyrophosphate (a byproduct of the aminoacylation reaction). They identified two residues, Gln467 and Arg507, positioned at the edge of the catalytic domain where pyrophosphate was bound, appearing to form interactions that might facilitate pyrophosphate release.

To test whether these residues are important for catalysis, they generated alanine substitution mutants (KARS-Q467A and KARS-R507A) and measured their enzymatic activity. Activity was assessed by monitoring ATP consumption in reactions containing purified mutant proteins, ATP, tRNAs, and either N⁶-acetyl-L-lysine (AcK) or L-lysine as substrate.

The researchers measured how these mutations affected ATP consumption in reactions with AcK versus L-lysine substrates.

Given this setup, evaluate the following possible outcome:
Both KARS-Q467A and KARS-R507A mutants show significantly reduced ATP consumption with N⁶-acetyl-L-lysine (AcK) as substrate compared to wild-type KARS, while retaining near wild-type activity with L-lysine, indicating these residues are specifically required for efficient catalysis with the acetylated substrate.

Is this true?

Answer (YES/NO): YES